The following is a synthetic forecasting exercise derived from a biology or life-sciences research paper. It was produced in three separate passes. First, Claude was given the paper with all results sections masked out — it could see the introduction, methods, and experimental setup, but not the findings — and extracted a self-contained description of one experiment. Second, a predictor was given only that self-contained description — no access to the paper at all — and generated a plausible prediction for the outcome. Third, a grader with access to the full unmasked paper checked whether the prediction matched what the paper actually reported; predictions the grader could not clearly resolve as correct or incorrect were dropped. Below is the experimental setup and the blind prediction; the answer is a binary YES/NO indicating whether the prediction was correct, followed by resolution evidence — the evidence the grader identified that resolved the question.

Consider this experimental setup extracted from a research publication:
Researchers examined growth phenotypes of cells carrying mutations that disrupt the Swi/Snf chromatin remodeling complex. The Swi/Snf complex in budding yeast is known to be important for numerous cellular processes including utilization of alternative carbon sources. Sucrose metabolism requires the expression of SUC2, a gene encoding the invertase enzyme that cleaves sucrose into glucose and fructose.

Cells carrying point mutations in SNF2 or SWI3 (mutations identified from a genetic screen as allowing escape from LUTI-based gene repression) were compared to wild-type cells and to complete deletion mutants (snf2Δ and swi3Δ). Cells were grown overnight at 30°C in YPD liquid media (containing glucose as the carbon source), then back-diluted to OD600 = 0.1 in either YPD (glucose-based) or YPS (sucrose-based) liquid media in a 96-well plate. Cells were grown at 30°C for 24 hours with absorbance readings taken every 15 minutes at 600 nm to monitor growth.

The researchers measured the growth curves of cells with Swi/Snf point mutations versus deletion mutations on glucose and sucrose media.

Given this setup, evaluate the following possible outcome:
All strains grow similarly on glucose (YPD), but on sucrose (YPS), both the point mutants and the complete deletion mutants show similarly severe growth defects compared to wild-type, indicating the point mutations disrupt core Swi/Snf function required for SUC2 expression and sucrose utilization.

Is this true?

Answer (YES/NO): NO